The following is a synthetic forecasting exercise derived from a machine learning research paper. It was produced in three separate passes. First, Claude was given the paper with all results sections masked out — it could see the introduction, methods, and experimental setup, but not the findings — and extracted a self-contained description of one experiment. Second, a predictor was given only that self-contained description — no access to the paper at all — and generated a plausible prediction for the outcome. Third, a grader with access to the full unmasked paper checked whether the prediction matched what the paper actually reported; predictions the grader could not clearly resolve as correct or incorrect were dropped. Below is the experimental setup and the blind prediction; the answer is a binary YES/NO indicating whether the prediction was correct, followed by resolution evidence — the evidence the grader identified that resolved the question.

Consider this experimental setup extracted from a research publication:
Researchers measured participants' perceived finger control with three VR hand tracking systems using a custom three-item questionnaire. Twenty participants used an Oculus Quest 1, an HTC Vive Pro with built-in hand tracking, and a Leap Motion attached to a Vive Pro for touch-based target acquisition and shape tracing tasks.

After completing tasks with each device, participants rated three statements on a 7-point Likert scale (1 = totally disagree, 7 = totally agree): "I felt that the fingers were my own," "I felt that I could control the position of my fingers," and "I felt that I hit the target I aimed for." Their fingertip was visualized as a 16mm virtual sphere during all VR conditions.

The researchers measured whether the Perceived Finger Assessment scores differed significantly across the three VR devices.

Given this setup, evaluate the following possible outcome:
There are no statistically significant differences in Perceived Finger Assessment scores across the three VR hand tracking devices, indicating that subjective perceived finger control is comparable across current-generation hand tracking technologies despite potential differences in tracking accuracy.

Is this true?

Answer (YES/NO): NO